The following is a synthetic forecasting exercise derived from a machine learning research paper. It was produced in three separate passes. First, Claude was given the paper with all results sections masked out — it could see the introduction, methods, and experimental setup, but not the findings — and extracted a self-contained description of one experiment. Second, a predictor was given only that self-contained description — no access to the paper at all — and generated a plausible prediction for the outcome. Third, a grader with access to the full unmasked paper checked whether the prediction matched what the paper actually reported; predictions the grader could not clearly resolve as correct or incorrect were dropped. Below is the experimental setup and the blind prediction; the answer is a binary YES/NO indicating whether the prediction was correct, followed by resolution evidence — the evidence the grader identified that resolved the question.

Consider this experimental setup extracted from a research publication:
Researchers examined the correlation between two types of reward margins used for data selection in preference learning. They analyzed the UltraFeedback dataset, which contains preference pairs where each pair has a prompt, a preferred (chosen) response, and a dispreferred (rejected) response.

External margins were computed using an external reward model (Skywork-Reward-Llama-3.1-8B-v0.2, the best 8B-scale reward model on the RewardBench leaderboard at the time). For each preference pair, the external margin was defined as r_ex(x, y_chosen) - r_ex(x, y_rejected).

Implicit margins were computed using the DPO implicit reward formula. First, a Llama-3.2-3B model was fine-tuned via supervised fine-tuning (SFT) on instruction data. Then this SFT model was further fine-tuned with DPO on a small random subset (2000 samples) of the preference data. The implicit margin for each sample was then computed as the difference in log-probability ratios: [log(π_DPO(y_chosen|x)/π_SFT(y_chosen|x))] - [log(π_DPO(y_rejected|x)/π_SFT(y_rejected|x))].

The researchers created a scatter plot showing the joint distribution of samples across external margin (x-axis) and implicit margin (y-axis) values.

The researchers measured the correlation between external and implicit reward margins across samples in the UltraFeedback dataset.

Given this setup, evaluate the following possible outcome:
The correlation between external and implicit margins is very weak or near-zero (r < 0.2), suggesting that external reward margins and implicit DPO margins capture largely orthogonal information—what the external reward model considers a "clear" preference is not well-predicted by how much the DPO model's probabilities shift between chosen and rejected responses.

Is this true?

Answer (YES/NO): YES